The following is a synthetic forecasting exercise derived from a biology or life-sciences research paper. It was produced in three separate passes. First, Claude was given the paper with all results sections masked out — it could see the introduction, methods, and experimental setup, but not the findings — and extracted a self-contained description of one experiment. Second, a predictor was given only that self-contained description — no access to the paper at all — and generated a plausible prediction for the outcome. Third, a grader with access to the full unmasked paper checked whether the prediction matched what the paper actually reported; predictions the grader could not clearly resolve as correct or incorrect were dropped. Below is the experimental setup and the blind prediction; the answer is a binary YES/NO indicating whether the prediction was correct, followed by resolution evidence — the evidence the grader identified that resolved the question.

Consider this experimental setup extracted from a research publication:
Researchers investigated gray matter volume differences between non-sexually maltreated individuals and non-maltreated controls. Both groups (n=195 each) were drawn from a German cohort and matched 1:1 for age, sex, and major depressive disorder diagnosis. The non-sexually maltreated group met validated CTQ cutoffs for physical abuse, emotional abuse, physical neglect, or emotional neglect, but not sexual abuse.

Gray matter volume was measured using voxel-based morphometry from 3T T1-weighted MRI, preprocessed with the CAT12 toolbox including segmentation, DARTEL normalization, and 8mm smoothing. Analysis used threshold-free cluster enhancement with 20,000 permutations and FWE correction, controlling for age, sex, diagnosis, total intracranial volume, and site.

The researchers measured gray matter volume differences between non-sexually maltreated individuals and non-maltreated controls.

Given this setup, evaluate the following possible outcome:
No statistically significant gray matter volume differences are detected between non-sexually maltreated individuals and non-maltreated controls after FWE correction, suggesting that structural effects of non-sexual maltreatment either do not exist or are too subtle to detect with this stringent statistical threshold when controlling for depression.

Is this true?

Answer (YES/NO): NO